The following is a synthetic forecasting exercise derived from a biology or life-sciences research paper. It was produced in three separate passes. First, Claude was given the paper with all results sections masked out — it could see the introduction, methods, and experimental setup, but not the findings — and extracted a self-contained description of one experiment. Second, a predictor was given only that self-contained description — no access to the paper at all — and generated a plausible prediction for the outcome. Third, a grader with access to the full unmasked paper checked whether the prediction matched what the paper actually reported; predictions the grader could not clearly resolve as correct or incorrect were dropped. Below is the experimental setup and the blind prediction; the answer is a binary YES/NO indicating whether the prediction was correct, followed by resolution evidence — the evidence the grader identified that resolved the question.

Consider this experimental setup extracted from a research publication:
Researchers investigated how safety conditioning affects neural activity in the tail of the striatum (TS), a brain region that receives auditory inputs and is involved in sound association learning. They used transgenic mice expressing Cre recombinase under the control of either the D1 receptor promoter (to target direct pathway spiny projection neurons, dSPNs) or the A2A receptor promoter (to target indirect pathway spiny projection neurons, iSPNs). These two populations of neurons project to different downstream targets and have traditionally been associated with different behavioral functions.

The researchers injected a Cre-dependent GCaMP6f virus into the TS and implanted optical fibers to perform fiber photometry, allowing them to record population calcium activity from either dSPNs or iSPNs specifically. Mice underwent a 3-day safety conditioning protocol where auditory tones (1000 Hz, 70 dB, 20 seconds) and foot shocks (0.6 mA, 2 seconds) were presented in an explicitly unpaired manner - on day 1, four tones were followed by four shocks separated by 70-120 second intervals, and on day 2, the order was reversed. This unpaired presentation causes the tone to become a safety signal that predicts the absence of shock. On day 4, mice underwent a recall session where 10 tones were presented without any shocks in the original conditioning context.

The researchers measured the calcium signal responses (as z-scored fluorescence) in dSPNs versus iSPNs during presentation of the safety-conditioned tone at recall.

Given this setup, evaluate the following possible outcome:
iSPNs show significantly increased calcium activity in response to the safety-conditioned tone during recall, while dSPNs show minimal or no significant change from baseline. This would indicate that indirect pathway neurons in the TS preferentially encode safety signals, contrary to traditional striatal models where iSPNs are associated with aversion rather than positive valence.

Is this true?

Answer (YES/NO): NO